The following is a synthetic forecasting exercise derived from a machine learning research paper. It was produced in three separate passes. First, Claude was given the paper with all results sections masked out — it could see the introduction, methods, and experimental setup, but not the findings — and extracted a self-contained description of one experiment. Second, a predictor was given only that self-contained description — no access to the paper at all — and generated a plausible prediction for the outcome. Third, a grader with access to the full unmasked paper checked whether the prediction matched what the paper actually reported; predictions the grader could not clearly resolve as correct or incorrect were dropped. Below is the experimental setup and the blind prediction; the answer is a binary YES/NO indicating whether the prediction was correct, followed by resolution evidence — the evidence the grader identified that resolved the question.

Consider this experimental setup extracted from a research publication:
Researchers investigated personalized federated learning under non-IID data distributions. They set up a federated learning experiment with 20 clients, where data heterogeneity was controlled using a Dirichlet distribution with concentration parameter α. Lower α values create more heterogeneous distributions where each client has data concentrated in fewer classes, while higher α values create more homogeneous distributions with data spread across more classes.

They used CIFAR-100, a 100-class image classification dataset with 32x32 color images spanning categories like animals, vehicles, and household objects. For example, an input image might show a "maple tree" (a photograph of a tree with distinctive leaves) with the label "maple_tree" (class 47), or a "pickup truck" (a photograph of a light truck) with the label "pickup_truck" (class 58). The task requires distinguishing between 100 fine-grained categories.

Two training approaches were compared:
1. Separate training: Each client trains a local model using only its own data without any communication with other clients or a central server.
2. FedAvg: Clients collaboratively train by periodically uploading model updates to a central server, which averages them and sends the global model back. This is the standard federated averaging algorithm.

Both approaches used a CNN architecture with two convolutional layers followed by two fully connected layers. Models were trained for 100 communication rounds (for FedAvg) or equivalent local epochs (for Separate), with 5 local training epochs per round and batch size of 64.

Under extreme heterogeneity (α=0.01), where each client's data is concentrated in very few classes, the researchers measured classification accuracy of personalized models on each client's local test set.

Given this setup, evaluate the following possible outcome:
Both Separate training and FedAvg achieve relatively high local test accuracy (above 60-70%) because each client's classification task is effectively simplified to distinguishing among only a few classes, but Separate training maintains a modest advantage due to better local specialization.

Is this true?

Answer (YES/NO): NO